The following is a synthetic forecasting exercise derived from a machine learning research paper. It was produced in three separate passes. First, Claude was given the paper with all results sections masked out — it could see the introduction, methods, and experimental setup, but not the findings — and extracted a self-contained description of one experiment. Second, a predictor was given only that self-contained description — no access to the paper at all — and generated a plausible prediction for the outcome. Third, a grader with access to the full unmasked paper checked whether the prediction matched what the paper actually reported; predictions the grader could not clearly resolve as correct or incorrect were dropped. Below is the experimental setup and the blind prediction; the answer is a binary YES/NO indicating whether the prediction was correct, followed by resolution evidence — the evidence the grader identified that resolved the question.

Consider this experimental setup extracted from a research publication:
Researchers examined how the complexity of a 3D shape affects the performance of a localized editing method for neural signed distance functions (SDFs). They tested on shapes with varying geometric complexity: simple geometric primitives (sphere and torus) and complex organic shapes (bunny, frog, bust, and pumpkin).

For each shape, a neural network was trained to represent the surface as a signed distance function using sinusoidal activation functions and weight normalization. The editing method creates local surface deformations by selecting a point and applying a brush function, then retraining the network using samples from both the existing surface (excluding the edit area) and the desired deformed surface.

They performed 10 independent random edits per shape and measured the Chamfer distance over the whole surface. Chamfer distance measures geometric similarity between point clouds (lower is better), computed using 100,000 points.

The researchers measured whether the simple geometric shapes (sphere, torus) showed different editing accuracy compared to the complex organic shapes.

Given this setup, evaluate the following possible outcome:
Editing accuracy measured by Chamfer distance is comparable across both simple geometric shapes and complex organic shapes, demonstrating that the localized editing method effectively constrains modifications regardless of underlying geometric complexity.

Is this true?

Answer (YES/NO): NO